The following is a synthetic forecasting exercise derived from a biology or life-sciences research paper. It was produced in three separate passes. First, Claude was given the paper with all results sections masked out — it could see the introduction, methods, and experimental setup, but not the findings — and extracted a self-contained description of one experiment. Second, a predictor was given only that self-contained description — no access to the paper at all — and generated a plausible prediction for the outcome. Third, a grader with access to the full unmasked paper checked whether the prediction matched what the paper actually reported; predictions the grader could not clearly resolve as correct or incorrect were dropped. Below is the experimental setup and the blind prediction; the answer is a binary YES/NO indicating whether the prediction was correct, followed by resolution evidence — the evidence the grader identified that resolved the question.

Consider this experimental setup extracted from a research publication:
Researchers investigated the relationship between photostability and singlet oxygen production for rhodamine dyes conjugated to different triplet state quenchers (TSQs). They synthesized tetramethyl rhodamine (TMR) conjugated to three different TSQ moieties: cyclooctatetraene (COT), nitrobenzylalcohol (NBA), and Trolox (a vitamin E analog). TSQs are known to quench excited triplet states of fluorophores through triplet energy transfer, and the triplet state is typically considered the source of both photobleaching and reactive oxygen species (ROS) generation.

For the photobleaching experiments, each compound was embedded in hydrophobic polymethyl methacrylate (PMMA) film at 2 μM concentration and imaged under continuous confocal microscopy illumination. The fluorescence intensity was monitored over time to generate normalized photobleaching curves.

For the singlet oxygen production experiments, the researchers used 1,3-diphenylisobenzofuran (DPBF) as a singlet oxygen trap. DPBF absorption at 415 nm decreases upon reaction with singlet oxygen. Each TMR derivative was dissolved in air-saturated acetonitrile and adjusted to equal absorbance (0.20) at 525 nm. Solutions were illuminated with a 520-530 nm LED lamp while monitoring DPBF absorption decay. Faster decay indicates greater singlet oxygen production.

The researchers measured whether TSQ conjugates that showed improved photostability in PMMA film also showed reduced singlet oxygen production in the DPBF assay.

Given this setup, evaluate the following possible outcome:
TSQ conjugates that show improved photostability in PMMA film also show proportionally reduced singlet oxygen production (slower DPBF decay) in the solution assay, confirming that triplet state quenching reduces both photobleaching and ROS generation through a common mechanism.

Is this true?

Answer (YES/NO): NO